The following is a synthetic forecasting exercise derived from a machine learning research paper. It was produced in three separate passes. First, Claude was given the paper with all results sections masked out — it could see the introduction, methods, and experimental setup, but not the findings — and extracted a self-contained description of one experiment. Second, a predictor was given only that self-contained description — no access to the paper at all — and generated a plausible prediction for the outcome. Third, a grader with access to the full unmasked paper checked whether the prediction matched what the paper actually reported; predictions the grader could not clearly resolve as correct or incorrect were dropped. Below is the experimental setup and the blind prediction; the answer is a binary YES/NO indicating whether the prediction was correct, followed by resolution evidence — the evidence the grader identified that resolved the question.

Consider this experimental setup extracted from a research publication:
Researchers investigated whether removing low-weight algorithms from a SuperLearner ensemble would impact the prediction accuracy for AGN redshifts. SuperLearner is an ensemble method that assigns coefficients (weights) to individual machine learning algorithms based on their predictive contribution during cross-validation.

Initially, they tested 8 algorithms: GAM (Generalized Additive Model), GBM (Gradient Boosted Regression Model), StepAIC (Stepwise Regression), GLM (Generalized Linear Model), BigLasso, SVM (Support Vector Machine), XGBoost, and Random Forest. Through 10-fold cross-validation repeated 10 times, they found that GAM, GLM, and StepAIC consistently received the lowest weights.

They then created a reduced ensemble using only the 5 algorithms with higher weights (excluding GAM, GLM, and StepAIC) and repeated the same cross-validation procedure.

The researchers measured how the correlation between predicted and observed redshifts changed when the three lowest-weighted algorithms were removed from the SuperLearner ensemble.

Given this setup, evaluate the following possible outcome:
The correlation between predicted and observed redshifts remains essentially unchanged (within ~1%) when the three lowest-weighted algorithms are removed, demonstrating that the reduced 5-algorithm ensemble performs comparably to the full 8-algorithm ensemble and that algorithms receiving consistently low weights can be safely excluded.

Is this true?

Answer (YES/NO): YES